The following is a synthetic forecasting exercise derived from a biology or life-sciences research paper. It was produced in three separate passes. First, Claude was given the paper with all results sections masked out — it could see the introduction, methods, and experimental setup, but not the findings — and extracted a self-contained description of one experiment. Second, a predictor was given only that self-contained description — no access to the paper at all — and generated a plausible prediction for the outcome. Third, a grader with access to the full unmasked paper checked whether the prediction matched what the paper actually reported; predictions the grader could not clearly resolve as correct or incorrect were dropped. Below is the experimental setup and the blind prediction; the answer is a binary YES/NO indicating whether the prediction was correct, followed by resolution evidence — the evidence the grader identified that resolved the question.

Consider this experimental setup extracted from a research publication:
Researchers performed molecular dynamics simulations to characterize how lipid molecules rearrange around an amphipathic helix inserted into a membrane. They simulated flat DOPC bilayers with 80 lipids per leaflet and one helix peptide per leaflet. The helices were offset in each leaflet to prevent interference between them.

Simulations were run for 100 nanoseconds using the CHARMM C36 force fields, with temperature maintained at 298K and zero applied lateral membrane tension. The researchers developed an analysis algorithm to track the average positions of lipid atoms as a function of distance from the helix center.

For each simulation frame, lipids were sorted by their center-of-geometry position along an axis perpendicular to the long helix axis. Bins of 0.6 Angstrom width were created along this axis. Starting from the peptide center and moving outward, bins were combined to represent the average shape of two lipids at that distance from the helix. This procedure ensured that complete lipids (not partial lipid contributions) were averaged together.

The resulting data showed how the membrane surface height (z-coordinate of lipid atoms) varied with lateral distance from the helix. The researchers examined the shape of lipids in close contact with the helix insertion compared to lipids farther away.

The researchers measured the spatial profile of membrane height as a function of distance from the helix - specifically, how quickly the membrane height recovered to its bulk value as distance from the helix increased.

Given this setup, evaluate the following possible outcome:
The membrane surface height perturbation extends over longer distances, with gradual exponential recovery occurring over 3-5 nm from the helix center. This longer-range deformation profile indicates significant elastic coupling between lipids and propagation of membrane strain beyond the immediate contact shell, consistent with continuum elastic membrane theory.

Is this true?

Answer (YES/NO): NO